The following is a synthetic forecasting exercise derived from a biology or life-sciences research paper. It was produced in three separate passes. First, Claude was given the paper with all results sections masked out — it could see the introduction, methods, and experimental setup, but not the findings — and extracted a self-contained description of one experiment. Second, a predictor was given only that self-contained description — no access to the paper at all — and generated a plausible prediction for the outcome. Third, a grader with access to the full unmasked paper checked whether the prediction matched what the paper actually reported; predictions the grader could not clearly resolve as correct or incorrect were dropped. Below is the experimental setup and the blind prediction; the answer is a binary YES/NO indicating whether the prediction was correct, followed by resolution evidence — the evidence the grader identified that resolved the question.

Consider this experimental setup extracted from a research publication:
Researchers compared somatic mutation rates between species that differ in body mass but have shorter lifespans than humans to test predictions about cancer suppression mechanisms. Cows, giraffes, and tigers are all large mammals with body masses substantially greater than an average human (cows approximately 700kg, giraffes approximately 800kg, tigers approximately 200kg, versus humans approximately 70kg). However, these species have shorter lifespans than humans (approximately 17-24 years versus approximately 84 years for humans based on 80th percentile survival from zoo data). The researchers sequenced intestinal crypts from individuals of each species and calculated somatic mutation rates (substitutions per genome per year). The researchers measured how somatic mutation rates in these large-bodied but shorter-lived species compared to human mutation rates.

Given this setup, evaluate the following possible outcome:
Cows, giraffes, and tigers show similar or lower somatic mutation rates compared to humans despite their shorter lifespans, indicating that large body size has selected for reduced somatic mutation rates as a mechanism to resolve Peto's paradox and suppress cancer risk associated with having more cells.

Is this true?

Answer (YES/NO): NO